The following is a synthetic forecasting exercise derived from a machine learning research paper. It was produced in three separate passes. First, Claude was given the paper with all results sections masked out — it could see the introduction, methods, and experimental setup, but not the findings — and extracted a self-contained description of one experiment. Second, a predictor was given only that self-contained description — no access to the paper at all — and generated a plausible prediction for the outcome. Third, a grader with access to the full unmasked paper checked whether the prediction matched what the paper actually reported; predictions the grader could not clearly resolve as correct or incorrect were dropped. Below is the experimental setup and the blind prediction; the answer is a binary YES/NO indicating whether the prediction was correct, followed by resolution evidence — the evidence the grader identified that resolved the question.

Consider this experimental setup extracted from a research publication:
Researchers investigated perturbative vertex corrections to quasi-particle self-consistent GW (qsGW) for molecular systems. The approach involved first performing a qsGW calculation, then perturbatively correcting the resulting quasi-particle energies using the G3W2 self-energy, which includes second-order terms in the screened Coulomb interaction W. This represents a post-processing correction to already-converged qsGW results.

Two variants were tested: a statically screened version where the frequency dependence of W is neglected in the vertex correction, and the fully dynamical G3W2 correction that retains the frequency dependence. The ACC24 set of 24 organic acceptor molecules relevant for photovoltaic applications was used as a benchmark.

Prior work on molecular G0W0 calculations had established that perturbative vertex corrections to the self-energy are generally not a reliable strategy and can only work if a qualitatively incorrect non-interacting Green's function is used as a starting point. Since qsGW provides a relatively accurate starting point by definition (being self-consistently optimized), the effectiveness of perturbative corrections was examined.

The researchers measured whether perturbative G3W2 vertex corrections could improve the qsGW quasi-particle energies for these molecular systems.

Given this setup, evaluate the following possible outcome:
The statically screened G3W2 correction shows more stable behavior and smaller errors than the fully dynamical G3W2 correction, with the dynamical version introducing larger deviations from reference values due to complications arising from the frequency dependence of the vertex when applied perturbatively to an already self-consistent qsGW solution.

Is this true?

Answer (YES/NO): NO